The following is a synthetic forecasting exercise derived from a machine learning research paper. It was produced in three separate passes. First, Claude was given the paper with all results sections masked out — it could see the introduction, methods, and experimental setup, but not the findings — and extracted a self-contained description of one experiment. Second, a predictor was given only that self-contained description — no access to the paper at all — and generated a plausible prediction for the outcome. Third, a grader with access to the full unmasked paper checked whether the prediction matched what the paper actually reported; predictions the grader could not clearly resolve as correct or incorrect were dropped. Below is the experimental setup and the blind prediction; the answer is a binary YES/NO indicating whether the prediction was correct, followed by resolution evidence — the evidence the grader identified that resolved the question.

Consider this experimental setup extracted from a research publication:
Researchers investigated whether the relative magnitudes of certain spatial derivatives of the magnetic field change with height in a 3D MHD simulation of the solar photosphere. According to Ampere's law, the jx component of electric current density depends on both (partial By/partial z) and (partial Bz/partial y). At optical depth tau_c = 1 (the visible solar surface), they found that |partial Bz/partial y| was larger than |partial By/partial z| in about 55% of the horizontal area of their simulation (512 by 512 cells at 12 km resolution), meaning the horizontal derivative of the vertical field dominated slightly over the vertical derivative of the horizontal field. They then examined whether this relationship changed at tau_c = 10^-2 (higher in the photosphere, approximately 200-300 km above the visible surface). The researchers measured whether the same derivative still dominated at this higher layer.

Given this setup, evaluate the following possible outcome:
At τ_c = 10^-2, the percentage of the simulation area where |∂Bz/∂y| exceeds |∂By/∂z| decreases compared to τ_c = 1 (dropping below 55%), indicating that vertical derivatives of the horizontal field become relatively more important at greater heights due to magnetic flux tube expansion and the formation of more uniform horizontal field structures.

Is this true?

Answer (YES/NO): YES